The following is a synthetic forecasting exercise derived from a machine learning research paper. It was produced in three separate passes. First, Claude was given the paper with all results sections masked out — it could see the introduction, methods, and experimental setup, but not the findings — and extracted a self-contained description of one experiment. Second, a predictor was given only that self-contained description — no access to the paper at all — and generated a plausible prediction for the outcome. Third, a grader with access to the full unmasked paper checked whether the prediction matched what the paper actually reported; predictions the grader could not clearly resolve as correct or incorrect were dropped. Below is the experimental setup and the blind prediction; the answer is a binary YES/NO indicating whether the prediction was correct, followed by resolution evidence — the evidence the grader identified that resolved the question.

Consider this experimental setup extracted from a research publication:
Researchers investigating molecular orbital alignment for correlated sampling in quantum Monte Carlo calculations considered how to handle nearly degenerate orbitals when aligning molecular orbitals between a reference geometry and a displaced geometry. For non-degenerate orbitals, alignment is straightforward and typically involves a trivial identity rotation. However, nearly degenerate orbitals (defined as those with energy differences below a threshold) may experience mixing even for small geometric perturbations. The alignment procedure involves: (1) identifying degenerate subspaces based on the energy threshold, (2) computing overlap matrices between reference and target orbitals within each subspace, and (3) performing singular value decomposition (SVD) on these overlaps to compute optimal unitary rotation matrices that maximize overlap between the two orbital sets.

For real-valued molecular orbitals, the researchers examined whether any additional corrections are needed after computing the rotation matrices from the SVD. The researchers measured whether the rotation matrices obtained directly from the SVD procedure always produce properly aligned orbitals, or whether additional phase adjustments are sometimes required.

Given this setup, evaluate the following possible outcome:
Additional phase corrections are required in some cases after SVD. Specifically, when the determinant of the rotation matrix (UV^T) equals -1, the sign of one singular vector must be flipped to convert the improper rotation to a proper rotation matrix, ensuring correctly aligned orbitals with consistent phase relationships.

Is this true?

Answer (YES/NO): YES